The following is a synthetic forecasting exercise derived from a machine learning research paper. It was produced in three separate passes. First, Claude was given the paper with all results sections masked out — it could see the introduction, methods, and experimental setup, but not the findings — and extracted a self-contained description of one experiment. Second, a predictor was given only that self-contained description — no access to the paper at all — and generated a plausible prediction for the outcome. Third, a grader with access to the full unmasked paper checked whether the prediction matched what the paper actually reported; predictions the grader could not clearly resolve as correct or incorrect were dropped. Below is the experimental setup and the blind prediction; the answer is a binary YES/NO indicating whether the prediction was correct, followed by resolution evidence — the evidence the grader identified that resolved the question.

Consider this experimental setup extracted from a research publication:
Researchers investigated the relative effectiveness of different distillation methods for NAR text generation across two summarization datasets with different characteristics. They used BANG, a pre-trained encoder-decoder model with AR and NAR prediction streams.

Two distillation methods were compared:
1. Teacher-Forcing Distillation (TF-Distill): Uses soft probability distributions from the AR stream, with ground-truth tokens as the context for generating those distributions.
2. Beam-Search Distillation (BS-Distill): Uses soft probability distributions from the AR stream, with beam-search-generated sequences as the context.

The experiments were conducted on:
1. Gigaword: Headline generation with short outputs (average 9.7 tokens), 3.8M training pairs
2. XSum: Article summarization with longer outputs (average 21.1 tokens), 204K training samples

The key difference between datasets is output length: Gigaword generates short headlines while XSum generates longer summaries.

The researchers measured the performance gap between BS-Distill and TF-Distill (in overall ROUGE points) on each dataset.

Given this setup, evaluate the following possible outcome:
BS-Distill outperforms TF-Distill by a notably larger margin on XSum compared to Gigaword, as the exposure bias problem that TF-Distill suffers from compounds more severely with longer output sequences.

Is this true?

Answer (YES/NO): NO